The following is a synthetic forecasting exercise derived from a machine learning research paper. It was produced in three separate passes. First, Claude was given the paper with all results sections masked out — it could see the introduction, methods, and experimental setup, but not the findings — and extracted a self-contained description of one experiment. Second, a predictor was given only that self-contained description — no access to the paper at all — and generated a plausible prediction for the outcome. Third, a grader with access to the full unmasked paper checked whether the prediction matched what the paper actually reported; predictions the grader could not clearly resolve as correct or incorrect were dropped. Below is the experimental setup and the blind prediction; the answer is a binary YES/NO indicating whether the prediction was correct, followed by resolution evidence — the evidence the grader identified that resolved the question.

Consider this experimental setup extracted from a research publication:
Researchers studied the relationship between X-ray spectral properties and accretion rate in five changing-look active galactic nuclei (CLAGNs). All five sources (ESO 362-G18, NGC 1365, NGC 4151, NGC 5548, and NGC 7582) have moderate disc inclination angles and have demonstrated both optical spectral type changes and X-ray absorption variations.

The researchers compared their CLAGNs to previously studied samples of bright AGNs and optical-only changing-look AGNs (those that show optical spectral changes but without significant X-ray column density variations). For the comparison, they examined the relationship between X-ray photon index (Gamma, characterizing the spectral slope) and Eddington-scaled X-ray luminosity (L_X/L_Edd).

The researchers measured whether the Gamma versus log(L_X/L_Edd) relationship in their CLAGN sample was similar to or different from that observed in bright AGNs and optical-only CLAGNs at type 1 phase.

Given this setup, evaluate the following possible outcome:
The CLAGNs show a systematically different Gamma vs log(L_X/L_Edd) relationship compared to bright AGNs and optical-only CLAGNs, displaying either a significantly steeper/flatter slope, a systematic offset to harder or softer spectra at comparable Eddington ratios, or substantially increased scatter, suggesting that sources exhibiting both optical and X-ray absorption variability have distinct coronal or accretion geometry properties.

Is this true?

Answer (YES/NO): NO